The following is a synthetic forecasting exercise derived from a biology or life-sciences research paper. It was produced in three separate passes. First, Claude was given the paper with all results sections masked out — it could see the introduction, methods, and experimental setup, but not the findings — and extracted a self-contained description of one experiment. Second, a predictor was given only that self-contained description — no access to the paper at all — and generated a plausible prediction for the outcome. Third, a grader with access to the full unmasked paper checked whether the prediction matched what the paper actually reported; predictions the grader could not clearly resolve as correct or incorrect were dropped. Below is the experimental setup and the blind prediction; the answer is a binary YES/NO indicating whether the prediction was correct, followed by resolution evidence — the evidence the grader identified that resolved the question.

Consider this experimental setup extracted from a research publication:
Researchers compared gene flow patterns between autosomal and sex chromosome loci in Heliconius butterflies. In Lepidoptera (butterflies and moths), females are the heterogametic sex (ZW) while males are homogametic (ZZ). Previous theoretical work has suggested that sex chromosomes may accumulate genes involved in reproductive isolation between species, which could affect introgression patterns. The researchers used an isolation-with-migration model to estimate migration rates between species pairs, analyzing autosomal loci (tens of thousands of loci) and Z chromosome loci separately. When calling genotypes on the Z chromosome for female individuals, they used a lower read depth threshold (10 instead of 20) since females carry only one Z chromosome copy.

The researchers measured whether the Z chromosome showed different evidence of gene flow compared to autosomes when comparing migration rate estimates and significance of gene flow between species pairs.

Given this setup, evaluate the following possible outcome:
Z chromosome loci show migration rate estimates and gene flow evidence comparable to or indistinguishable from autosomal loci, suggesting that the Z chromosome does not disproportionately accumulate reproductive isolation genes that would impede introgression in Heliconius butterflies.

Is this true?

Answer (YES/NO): NO